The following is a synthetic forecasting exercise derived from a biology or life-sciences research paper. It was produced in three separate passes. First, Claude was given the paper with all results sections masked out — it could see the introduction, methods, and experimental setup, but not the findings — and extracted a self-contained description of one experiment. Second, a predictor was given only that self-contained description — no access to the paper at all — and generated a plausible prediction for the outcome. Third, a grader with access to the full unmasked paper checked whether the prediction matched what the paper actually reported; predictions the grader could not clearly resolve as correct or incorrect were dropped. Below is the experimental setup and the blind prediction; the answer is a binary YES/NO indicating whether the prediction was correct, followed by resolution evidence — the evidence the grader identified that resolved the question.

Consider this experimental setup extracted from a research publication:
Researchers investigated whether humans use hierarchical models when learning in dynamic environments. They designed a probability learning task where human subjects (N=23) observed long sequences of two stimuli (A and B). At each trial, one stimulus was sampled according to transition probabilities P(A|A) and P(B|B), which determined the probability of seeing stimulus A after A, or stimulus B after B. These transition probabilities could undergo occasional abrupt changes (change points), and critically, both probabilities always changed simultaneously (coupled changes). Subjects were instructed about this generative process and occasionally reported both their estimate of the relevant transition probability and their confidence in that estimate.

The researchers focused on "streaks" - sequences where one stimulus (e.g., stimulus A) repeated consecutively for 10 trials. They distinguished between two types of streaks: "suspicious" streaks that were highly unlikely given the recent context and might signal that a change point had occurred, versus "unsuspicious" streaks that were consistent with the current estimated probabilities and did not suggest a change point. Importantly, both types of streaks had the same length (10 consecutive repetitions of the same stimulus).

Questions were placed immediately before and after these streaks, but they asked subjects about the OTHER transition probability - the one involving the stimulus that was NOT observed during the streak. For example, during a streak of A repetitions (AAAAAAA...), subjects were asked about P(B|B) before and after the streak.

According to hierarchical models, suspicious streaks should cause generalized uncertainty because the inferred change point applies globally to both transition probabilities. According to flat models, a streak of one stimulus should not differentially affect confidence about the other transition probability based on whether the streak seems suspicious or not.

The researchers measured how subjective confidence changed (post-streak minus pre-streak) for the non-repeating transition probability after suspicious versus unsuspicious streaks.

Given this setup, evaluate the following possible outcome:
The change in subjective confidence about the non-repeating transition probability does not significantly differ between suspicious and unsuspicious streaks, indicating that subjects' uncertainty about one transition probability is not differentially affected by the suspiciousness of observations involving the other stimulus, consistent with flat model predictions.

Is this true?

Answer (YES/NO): NO